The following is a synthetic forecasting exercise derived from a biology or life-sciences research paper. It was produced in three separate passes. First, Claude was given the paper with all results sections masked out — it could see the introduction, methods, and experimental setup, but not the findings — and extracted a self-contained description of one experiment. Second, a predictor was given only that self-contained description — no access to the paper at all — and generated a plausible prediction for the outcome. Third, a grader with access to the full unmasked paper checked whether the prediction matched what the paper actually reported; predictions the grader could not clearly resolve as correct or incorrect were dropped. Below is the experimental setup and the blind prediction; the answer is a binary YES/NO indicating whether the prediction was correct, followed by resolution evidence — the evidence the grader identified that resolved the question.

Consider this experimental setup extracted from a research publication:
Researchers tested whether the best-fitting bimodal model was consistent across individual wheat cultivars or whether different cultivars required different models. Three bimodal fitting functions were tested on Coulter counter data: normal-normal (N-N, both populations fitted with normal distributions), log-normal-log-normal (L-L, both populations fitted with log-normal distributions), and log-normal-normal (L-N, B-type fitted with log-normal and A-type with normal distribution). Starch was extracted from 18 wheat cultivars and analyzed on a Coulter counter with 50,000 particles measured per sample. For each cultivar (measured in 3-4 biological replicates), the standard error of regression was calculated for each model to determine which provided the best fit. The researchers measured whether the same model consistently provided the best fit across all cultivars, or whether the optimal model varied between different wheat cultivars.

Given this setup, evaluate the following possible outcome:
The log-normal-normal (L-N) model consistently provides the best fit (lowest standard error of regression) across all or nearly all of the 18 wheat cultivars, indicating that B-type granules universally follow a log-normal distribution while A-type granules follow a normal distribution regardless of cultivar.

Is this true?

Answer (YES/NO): NO